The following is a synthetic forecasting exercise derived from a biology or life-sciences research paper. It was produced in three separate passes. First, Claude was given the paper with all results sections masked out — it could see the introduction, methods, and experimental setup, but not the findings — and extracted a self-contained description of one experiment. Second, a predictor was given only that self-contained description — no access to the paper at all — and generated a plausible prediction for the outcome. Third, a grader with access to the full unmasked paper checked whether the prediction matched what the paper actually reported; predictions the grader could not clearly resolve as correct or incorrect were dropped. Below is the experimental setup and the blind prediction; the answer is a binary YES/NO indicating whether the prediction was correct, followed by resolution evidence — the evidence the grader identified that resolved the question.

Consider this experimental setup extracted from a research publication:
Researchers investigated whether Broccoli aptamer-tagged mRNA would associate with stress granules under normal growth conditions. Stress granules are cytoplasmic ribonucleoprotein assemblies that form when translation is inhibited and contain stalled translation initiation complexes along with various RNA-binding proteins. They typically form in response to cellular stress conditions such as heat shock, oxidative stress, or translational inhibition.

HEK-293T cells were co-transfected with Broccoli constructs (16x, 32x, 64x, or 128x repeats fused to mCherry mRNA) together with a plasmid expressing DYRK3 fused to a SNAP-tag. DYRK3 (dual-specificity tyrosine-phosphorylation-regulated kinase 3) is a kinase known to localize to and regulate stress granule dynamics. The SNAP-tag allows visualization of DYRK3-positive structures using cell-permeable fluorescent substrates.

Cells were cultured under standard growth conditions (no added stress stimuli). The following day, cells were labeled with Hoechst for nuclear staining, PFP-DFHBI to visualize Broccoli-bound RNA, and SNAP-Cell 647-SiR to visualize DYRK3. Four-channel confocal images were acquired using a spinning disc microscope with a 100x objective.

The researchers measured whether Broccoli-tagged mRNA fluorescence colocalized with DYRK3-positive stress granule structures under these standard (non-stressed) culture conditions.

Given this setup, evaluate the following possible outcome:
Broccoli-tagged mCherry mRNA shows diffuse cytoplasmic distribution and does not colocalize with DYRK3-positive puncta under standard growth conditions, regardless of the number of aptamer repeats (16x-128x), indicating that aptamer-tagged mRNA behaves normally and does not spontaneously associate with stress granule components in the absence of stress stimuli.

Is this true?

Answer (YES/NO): NO